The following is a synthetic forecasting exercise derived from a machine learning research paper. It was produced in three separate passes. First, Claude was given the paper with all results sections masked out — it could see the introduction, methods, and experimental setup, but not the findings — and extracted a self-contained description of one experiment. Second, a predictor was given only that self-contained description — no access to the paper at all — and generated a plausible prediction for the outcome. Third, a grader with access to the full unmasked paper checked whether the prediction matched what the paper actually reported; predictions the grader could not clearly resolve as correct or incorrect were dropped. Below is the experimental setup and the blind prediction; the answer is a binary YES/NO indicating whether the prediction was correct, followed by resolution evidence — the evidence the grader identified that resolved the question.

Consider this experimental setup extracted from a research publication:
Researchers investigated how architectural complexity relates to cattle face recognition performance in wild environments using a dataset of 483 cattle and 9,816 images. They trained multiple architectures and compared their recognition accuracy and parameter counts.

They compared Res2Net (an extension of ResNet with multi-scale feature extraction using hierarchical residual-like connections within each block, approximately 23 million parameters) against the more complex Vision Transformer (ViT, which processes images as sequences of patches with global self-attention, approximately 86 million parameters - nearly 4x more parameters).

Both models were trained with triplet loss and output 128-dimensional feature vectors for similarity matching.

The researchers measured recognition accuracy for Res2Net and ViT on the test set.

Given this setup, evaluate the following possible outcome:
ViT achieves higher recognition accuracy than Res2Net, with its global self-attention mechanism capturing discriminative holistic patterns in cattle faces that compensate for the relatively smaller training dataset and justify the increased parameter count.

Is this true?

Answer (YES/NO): YES